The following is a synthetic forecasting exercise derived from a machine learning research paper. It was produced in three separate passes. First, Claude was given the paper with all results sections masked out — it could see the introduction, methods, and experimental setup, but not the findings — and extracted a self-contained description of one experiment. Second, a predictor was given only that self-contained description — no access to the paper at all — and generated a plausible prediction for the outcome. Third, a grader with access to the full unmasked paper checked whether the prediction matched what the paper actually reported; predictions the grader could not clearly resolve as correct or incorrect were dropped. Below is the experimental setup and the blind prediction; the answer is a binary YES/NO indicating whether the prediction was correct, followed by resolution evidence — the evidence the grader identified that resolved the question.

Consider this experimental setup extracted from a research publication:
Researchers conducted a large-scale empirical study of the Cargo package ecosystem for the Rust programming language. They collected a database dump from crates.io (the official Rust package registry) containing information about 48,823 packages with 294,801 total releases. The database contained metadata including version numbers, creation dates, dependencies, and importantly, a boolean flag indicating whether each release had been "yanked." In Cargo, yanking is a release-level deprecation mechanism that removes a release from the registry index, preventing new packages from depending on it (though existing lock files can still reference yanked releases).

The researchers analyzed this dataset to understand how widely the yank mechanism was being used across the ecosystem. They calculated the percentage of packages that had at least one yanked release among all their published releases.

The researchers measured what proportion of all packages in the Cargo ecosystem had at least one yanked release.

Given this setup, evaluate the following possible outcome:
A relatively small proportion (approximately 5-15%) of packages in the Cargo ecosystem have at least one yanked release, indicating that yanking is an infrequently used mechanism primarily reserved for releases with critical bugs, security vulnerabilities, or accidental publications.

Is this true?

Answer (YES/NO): YES